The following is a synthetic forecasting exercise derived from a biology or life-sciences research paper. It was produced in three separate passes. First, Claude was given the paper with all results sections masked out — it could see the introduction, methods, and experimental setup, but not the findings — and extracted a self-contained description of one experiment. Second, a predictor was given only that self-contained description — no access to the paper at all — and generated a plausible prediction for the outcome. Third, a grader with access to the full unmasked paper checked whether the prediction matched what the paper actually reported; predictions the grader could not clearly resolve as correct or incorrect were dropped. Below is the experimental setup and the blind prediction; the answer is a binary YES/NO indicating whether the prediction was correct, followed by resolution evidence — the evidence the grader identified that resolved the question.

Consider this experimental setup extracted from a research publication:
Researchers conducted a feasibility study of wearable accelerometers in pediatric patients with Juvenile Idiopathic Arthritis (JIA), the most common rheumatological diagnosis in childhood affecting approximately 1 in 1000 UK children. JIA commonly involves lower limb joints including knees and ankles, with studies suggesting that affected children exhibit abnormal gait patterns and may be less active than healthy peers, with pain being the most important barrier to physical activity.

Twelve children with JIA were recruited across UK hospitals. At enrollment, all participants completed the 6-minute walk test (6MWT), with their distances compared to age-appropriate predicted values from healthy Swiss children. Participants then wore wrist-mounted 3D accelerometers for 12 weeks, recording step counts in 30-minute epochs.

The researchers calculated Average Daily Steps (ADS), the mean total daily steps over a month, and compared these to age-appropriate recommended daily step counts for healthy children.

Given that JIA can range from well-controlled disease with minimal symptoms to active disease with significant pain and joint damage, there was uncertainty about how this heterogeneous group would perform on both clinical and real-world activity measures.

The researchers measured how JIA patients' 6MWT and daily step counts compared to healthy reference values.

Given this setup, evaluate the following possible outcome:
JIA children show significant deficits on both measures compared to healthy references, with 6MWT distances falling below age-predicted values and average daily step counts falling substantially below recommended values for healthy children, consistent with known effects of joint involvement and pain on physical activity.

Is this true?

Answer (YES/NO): YES